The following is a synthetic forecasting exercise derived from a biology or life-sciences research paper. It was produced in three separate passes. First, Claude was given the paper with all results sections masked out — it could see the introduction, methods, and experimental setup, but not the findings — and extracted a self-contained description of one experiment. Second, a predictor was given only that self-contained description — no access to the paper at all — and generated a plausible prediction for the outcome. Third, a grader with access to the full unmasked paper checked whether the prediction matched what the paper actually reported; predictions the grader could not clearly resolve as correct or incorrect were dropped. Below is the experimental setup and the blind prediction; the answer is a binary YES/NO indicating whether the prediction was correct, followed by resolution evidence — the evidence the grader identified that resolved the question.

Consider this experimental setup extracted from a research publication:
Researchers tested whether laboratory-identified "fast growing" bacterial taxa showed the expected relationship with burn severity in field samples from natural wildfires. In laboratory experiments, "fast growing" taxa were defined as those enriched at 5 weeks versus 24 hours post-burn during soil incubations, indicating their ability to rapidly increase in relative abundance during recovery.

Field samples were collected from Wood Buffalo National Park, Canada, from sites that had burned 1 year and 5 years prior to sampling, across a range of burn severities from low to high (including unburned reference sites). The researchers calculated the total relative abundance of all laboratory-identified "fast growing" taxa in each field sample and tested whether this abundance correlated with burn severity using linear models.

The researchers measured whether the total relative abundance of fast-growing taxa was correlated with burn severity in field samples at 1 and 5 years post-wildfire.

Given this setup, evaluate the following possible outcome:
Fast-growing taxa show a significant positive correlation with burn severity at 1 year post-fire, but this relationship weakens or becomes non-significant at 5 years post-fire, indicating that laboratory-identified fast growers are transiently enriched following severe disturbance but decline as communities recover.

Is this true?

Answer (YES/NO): YES